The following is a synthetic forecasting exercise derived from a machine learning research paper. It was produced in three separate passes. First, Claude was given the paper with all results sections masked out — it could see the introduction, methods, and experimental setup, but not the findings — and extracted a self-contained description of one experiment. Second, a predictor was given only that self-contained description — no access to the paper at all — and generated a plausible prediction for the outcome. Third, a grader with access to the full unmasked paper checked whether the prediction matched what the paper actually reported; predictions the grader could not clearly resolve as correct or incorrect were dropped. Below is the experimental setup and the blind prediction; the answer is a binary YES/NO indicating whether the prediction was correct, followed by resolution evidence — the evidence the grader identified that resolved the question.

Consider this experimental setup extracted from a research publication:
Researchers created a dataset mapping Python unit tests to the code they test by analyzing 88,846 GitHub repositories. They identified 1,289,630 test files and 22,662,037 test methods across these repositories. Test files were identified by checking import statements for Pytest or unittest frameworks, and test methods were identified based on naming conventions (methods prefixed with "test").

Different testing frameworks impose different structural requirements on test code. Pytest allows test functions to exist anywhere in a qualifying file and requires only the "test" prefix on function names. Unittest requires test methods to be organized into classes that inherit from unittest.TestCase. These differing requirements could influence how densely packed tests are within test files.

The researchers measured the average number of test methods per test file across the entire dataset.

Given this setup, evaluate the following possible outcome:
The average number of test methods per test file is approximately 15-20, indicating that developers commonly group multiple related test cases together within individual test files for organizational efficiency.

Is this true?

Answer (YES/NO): YES